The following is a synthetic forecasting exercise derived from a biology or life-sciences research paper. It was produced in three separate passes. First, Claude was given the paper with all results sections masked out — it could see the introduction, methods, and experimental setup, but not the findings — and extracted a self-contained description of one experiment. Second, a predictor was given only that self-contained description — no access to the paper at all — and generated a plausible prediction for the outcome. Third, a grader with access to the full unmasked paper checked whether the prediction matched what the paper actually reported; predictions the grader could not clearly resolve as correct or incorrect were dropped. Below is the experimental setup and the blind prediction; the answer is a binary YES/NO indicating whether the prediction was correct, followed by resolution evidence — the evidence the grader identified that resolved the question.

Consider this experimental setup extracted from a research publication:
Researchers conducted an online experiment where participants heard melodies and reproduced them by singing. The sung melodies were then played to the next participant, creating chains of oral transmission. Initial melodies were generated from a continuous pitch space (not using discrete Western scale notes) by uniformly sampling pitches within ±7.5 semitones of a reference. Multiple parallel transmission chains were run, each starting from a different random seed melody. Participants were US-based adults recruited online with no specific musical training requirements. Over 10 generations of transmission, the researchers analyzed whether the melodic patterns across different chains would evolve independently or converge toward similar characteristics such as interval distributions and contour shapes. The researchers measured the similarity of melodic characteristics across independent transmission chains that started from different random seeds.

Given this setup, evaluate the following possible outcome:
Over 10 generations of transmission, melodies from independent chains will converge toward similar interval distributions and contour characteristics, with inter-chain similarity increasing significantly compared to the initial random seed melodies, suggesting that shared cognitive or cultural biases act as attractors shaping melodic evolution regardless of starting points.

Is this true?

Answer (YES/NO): YES